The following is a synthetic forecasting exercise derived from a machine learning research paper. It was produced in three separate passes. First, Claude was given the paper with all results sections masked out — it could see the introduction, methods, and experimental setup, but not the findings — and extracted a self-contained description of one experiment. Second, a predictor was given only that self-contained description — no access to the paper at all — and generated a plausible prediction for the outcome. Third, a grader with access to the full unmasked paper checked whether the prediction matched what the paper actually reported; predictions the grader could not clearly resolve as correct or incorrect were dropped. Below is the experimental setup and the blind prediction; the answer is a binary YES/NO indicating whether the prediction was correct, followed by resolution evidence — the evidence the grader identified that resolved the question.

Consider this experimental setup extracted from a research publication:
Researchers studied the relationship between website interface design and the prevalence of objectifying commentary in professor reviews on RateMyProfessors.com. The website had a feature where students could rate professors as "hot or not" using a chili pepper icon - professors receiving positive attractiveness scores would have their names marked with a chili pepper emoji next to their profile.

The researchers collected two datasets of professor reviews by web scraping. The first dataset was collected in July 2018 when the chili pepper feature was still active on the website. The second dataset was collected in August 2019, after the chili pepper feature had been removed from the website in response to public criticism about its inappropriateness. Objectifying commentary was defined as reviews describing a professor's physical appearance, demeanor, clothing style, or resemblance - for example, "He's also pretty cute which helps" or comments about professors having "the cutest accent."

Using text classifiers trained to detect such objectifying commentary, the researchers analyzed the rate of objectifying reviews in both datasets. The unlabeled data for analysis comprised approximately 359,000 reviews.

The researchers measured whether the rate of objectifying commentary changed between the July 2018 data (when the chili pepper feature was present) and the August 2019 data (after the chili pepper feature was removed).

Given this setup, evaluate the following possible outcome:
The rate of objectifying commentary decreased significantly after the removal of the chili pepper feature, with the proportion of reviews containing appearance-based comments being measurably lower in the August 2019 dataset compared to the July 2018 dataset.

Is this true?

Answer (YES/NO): YES